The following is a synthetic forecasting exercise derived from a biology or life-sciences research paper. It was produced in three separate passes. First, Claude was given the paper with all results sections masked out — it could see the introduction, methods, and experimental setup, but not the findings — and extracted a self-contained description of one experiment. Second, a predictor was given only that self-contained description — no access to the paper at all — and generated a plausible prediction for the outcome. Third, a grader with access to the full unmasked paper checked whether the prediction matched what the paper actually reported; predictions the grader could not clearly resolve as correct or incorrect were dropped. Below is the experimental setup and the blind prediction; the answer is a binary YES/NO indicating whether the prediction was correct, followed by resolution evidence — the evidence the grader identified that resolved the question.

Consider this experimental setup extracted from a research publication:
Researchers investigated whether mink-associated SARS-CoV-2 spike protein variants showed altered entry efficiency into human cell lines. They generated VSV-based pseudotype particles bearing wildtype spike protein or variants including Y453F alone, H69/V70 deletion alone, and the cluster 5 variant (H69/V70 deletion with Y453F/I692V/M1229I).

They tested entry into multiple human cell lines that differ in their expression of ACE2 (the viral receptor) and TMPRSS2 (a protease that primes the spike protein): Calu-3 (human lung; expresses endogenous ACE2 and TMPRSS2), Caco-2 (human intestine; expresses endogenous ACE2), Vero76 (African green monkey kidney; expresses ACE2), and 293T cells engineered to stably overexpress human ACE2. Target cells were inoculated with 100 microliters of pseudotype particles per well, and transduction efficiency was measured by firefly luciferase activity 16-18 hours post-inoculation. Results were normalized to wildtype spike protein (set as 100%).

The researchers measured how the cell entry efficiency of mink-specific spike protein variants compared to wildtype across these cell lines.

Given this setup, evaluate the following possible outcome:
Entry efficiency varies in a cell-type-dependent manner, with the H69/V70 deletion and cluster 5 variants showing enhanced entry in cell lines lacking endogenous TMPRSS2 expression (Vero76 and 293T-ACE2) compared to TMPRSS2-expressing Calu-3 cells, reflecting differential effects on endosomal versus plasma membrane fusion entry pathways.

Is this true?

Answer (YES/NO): NO